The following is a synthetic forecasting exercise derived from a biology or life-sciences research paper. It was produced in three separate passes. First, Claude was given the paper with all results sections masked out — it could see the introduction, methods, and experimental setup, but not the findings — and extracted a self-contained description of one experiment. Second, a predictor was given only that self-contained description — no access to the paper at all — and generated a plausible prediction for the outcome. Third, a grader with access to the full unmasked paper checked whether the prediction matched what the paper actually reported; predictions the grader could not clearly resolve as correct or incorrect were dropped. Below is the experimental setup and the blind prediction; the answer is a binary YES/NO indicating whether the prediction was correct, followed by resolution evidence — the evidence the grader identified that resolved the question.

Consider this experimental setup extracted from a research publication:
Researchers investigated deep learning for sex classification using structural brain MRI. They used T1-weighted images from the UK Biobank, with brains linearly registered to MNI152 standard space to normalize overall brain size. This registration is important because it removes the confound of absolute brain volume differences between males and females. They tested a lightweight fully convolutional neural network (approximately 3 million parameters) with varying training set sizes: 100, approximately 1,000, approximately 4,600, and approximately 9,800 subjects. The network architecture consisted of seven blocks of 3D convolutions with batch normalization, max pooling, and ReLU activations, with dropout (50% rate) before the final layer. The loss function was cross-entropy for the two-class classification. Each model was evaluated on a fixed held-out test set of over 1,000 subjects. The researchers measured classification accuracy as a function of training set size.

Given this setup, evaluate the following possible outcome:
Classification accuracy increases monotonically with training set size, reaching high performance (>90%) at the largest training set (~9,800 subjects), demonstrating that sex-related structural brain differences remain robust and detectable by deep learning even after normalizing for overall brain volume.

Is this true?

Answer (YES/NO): YES